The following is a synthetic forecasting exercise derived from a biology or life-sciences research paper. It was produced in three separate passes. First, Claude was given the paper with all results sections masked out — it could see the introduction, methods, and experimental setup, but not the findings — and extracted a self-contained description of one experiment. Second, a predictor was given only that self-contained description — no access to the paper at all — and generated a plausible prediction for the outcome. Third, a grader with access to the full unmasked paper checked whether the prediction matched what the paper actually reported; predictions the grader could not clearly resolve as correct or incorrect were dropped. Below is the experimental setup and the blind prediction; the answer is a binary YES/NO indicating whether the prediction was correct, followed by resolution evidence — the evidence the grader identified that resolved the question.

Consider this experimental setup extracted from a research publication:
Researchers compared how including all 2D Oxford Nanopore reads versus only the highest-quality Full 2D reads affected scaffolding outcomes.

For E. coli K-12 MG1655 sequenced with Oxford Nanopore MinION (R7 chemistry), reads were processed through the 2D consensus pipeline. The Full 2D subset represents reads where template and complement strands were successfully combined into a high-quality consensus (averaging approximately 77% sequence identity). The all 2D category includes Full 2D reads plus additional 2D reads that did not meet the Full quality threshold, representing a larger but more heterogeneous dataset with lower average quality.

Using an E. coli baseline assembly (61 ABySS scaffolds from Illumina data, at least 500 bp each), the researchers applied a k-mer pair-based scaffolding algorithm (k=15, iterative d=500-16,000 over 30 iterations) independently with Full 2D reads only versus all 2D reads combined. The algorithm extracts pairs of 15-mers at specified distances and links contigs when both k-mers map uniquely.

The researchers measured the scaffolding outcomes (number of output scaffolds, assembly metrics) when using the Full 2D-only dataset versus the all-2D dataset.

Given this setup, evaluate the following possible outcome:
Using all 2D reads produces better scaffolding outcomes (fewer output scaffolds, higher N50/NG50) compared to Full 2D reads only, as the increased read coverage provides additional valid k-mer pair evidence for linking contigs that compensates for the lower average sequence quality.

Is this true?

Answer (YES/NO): YES